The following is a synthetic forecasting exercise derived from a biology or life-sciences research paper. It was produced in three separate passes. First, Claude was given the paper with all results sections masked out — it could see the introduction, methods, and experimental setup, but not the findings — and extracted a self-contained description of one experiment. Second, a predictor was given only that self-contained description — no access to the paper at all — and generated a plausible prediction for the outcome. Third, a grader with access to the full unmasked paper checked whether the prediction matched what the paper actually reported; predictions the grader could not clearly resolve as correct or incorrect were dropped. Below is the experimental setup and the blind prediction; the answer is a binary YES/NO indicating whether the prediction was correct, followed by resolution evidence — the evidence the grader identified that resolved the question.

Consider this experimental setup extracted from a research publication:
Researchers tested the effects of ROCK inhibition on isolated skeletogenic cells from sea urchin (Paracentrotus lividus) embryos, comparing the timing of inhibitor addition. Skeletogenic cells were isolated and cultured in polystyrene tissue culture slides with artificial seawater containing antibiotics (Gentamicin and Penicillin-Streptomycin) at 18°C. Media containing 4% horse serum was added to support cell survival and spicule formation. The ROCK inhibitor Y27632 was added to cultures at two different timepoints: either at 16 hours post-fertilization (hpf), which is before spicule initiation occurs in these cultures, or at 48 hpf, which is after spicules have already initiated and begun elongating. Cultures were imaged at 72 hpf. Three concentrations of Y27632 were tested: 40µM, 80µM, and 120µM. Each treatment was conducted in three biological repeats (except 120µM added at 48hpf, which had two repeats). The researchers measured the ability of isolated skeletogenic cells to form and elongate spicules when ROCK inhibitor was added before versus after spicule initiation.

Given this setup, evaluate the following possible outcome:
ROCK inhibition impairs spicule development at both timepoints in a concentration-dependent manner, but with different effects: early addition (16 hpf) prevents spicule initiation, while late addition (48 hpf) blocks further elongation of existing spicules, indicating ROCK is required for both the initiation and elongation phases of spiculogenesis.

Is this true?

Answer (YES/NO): YES